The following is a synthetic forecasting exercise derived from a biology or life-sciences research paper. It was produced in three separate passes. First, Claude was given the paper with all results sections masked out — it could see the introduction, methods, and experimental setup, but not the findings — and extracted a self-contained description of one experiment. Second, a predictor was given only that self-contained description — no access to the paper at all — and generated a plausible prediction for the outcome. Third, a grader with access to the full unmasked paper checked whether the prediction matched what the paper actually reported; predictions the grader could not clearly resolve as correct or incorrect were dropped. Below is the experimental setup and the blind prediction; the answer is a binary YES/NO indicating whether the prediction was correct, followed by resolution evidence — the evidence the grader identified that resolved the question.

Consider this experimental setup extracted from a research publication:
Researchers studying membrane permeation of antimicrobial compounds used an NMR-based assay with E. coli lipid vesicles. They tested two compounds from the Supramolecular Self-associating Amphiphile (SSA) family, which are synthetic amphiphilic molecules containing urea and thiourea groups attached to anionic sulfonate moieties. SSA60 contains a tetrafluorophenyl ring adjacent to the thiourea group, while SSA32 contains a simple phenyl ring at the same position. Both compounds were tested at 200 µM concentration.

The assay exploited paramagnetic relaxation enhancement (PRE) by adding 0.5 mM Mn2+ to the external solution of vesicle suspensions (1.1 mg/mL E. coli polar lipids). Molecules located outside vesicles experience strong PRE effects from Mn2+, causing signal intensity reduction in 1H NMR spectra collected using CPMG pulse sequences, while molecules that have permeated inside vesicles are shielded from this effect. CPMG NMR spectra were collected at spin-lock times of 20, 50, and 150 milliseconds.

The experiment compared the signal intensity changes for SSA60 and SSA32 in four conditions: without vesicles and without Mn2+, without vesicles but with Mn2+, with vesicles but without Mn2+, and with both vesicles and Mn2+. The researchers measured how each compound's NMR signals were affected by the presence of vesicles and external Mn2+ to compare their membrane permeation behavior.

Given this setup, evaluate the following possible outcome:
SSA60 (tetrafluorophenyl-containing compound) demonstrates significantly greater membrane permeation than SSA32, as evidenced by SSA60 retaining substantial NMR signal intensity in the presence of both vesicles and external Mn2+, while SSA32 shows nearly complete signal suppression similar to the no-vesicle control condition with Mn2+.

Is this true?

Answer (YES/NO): NO